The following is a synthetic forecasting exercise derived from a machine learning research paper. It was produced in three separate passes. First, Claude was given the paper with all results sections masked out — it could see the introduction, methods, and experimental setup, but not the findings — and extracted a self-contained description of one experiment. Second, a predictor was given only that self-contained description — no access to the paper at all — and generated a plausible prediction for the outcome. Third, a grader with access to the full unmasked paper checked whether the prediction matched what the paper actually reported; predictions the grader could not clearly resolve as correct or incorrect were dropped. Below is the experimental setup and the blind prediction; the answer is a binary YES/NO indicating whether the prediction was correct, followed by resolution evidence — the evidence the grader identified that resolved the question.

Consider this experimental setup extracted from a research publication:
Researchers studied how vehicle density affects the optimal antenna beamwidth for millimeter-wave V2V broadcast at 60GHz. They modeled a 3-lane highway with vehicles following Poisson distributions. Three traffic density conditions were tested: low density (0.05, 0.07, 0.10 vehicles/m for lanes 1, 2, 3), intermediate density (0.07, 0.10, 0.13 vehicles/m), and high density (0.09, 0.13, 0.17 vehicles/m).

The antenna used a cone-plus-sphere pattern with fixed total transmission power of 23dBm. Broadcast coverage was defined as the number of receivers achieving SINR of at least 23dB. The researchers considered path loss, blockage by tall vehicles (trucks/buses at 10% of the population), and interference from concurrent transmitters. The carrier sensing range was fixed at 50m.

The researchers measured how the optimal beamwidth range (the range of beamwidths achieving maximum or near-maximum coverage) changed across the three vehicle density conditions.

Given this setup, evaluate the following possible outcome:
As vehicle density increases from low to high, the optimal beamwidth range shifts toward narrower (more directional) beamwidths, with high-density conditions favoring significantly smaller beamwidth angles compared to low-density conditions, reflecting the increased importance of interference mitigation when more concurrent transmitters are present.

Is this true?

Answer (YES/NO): NO